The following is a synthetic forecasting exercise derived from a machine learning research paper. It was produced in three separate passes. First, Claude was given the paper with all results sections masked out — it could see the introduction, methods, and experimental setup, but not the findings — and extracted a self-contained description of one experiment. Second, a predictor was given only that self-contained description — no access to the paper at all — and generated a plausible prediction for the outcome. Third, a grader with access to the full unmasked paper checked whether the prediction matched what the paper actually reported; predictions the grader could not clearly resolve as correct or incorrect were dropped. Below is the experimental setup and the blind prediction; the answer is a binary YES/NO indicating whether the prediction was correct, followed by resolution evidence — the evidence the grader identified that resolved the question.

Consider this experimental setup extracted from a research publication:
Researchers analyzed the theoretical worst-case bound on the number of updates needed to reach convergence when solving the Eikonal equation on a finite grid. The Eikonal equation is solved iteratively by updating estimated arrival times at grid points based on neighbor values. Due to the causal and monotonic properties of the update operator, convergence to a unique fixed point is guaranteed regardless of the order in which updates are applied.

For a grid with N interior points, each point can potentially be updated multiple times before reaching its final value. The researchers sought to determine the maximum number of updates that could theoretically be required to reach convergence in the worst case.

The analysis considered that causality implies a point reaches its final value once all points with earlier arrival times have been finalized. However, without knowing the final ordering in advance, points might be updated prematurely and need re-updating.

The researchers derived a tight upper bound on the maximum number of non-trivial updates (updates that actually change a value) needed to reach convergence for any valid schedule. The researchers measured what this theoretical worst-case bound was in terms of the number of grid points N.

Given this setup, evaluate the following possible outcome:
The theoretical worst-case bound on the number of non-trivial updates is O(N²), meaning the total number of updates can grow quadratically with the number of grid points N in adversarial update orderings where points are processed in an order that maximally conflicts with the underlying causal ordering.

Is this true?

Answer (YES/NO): NO